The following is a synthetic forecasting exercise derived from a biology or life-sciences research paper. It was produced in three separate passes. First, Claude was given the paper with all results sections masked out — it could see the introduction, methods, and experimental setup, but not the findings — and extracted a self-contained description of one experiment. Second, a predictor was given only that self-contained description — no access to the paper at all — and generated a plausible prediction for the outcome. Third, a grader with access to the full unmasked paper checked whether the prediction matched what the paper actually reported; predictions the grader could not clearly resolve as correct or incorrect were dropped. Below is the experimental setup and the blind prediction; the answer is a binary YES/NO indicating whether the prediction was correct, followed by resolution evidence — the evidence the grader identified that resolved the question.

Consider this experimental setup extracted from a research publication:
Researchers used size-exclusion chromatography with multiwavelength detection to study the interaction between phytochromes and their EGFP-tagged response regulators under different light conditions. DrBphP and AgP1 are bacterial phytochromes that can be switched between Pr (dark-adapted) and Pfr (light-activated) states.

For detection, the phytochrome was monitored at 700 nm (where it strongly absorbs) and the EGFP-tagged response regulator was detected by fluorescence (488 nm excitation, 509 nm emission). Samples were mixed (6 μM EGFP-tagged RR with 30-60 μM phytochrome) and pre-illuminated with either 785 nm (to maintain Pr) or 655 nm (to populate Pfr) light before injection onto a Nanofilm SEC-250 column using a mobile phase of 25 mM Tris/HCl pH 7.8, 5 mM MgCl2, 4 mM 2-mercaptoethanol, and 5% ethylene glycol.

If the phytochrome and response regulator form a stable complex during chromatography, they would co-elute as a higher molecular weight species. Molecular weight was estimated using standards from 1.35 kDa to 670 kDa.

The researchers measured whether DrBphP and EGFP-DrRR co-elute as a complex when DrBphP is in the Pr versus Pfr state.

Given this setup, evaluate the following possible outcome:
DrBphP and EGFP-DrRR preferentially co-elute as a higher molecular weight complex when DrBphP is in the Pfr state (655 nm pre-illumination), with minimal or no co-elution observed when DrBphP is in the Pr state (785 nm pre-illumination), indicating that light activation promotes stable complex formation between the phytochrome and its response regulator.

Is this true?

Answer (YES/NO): NO